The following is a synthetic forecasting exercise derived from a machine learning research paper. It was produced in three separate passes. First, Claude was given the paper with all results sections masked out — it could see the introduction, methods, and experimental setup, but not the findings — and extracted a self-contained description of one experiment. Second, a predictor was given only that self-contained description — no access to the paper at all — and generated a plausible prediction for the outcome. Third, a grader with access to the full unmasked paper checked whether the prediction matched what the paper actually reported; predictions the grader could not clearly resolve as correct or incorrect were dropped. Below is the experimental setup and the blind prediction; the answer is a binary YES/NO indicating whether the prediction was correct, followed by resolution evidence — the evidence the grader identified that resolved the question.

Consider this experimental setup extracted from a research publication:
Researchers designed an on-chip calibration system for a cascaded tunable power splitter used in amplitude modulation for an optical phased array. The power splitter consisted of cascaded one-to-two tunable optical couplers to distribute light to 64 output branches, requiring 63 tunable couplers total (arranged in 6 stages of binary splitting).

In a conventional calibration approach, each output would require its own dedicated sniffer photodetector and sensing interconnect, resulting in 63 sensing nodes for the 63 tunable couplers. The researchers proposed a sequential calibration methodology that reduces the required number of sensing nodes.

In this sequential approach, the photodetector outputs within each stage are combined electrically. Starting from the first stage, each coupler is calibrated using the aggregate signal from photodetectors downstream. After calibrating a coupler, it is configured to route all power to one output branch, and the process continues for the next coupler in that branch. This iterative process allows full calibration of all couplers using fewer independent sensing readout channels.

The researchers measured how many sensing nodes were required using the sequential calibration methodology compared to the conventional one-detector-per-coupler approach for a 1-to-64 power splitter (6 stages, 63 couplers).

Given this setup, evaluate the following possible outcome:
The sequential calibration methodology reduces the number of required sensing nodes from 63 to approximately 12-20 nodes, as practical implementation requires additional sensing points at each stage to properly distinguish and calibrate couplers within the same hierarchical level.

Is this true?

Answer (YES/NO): NO